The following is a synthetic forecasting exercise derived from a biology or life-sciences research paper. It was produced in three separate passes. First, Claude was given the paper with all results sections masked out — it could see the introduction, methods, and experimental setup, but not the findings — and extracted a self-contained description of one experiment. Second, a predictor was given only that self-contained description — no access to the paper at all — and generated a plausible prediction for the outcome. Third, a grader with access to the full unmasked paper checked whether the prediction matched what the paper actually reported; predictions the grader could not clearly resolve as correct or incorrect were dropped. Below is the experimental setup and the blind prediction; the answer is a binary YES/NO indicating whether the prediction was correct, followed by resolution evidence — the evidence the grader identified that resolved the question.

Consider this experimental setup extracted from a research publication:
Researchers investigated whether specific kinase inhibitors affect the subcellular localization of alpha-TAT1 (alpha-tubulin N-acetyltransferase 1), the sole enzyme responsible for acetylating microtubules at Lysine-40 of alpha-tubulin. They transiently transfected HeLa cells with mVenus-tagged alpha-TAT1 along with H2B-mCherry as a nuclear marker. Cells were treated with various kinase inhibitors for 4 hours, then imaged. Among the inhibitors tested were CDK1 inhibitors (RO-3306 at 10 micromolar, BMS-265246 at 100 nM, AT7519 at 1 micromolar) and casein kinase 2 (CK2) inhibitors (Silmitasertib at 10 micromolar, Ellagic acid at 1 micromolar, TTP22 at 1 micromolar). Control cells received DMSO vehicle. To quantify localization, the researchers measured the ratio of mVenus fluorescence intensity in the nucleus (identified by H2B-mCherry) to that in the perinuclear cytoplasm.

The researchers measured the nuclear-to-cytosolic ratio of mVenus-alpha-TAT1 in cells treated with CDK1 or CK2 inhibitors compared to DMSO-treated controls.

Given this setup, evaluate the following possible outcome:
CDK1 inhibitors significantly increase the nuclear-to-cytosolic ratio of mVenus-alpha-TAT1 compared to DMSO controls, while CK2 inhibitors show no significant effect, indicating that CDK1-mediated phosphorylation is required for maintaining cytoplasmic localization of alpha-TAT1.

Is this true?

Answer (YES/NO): NO